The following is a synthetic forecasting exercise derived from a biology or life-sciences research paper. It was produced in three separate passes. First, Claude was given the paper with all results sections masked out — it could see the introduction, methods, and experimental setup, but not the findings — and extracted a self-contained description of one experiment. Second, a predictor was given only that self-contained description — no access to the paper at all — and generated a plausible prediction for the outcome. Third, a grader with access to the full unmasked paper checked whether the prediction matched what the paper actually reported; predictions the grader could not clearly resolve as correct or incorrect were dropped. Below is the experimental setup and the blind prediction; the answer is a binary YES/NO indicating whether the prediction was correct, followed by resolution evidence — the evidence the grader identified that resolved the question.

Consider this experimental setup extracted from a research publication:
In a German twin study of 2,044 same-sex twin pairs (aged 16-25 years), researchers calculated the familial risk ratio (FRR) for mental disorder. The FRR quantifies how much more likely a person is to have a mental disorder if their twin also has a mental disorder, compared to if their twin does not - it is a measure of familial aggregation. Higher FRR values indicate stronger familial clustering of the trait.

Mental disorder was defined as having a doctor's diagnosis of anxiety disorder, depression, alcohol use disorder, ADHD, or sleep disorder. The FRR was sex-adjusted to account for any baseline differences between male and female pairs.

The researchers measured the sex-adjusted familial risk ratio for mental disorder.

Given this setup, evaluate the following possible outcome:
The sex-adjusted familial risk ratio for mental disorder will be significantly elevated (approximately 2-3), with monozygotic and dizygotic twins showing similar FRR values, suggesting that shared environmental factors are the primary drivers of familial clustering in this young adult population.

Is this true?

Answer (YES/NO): NO